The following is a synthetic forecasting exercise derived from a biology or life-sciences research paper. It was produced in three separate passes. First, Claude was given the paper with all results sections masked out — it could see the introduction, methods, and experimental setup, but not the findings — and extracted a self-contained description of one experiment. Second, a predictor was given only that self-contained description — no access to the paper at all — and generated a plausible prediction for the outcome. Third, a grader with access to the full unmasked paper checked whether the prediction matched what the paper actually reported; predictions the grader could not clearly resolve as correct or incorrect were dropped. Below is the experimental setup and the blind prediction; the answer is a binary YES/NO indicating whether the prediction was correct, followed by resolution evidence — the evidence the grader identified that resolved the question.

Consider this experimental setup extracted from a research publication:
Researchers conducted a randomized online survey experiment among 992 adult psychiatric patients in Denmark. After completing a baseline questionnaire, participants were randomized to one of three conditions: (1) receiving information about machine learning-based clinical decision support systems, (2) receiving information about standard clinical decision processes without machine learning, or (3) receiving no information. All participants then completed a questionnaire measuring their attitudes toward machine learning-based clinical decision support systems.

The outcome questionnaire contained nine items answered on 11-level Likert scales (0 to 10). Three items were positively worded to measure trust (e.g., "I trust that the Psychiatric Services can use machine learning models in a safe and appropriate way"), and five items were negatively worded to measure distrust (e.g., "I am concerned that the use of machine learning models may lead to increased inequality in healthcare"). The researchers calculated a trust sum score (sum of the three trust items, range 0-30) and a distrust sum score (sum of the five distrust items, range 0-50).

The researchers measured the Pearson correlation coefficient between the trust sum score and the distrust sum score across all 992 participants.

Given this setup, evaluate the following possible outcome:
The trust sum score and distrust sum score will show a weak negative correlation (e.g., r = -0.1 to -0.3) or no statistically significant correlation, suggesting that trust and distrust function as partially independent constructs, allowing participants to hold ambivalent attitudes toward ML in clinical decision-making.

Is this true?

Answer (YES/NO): NO